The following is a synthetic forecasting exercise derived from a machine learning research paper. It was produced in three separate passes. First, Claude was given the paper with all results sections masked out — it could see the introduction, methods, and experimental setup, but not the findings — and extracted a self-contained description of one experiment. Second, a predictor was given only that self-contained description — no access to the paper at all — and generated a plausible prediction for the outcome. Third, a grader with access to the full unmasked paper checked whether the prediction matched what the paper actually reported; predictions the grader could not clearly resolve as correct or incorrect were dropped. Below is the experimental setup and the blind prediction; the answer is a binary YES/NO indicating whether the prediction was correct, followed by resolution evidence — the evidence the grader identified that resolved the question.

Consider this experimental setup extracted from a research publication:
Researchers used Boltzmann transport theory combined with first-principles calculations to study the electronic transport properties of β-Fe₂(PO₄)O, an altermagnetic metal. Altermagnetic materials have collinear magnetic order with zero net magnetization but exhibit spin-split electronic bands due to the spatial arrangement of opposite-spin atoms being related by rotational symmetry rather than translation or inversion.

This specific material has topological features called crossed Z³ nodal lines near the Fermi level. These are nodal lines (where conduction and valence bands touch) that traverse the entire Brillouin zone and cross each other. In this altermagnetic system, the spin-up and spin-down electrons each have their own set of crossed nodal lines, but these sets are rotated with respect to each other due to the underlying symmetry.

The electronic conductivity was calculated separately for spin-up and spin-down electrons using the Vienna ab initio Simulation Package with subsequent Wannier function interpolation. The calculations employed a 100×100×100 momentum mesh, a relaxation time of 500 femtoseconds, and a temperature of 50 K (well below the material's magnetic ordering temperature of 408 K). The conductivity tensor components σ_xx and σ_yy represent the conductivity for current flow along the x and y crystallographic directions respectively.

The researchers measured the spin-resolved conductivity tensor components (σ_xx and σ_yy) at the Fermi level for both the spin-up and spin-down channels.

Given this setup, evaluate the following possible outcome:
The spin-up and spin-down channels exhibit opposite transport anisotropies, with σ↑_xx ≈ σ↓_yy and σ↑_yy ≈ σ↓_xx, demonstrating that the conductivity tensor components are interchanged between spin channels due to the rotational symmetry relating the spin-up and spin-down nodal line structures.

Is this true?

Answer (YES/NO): YES